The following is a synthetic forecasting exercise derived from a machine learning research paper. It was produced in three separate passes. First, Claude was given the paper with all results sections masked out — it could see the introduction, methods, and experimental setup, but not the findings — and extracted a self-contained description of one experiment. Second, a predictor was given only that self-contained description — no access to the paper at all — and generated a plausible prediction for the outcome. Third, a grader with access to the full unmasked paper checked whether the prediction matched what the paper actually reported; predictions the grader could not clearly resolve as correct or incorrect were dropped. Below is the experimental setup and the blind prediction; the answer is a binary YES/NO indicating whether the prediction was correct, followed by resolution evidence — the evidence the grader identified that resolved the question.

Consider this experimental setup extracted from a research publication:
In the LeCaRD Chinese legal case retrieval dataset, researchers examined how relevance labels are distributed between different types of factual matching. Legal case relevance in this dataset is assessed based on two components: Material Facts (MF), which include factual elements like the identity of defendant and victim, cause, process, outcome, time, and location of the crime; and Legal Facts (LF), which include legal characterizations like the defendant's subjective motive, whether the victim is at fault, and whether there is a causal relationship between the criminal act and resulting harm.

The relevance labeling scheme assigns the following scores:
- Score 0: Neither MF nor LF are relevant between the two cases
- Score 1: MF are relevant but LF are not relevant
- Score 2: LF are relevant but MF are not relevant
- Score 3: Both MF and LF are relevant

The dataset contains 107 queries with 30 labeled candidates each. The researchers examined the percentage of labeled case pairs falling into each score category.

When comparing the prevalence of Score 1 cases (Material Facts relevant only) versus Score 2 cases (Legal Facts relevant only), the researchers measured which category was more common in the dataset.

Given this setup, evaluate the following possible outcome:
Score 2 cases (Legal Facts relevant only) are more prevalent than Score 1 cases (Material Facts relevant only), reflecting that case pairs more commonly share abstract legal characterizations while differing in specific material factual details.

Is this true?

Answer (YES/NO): YES